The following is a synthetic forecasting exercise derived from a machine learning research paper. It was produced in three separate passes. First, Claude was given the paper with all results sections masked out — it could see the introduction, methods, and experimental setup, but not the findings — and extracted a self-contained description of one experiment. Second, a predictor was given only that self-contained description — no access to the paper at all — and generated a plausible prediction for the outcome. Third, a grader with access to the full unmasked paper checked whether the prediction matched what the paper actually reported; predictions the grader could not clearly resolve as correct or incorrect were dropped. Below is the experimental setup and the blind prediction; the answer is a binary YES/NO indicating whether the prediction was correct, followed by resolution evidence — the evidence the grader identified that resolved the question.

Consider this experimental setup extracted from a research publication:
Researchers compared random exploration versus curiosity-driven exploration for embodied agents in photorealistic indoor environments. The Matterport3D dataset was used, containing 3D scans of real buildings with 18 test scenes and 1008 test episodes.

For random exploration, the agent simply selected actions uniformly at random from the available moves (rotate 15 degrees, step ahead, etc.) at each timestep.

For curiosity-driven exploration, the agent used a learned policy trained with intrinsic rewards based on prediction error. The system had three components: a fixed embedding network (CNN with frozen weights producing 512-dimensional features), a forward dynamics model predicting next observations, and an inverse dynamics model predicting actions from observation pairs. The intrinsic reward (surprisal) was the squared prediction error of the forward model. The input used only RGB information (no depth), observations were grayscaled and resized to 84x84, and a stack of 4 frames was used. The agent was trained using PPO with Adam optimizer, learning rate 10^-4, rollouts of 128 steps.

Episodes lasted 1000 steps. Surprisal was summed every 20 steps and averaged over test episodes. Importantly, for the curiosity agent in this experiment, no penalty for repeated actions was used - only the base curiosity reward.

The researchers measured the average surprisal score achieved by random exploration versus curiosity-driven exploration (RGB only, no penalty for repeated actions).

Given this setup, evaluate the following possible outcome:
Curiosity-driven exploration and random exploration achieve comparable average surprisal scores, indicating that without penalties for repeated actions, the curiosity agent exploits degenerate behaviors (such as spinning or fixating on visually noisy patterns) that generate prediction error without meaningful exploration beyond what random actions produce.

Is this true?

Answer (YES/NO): NO